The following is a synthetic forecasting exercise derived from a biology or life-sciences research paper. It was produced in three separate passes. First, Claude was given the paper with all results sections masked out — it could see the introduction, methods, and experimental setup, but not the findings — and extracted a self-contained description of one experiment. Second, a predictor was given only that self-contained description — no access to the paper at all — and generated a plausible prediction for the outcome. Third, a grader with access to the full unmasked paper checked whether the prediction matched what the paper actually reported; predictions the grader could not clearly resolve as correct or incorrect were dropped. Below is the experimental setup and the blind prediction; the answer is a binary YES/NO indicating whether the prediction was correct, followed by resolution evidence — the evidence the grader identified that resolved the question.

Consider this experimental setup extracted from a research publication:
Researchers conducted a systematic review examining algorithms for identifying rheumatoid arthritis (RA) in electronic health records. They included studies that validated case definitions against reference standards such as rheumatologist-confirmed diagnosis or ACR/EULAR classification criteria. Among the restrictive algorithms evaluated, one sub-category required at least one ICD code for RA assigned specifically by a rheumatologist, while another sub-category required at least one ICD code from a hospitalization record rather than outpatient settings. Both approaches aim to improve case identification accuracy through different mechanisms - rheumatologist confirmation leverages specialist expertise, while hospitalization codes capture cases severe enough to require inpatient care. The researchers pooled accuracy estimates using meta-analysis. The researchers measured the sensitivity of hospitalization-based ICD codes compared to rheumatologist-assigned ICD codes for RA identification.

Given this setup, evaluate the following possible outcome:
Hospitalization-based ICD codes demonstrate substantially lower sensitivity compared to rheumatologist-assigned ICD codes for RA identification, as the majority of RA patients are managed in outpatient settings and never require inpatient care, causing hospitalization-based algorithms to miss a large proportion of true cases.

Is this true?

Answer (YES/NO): YES